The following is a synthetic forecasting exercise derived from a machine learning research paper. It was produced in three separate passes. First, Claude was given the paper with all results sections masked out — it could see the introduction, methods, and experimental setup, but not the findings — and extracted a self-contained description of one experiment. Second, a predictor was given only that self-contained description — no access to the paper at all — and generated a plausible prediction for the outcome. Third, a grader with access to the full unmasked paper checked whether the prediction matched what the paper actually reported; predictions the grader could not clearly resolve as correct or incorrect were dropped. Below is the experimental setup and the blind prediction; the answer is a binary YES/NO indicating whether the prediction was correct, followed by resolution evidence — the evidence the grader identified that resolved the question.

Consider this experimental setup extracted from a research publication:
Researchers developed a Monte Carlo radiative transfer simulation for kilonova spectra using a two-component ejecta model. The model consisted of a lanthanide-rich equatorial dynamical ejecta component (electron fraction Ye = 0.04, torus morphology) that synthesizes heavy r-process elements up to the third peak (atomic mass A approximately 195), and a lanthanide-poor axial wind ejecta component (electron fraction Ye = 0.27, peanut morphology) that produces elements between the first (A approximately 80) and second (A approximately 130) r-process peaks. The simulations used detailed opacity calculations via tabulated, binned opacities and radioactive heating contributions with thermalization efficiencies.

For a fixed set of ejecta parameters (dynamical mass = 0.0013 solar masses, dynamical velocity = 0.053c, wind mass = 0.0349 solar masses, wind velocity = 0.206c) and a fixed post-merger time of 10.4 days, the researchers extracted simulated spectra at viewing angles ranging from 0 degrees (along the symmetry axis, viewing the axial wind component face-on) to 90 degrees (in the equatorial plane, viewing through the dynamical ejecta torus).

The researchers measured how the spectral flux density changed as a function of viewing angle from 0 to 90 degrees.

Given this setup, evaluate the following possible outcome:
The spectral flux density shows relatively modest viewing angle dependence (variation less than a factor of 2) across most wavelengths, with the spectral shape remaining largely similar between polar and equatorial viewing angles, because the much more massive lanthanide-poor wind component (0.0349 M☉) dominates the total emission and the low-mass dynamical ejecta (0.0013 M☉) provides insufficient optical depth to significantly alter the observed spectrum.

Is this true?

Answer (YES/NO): NO